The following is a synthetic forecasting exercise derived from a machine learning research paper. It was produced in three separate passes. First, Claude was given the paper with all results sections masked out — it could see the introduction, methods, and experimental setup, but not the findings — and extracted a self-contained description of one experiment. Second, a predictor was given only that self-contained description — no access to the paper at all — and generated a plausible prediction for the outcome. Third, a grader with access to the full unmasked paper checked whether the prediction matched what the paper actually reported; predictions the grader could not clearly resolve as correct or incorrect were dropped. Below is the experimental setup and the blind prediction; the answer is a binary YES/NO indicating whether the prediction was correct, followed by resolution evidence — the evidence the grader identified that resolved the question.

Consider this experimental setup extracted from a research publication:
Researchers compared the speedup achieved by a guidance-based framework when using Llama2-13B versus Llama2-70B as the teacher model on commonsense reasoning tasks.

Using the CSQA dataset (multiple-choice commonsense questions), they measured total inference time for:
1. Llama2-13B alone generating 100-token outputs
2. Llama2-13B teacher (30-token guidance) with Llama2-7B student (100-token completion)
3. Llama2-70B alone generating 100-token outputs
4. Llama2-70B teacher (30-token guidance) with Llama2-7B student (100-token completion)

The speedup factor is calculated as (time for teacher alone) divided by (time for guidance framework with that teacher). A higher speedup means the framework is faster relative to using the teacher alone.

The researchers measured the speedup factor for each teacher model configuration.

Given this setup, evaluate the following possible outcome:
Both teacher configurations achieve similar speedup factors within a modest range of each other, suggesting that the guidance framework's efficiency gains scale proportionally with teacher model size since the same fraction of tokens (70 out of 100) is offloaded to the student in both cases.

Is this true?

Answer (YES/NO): NO